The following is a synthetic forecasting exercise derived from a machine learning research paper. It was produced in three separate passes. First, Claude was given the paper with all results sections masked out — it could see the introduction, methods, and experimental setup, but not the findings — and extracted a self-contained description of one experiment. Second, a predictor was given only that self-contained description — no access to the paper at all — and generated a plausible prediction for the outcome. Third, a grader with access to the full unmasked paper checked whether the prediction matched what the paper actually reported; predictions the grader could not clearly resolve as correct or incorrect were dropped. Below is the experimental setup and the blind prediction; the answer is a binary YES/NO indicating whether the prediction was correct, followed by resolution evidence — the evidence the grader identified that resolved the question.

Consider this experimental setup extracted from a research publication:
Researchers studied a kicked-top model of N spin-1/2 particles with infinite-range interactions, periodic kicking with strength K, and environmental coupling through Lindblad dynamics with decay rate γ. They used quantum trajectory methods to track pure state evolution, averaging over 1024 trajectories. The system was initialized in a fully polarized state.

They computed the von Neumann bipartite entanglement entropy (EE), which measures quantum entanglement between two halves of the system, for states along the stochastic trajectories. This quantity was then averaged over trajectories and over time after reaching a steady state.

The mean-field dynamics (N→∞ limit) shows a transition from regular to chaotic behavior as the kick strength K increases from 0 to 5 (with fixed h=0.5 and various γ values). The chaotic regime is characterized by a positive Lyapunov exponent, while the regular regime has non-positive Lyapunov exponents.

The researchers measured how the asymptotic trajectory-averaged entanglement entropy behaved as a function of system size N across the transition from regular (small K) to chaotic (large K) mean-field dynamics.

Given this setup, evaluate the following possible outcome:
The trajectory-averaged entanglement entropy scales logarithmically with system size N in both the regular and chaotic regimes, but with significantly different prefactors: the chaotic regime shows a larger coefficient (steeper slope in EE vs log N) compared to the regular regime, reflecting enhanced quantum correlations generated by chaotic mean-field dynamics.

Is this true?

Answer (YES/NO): NO